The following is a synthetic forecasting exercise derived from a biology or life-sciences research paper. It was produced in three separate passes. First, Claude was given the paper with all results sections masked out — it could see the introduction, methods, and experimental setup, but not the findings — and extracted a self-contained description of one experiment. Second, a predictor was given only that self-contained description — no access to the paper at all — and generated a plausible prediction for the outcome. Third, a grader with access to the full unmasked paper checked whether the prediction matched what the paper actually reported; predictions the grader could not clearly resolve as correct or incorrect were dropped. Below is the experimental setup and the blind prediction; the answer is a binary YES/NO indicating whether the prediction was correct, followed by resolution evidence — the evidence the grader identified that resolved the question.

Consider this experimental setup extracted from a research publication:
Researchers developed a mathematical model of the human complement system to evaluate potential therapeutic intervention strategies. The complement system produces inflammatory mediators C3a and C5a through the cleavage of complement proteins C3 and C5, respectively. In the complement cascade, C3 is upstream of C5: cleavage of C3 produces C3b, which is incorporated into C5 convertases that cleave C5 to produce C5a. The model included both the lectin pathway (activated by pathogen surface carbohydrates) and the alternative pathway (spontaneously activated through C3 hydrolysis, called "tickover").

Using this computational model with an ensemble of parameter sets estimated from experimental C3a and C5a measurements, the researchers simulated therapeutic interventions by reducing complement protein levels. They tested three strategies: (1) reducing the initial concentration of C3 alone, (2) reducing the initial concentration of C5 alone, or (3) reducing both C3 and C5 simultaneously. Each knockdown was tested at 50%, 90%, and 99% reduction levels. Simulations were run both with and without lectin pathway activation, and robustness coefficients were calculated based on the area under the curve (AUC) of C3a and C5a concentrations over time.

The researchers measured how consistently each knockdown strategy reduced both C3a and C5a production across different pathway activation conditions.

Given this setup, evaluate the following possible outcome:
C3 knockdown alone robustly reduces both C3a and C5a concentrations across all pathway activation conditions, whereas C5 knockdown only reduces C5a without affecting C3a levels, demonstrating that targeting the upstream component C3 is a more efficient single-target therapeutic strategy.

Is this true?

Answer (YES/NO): NO